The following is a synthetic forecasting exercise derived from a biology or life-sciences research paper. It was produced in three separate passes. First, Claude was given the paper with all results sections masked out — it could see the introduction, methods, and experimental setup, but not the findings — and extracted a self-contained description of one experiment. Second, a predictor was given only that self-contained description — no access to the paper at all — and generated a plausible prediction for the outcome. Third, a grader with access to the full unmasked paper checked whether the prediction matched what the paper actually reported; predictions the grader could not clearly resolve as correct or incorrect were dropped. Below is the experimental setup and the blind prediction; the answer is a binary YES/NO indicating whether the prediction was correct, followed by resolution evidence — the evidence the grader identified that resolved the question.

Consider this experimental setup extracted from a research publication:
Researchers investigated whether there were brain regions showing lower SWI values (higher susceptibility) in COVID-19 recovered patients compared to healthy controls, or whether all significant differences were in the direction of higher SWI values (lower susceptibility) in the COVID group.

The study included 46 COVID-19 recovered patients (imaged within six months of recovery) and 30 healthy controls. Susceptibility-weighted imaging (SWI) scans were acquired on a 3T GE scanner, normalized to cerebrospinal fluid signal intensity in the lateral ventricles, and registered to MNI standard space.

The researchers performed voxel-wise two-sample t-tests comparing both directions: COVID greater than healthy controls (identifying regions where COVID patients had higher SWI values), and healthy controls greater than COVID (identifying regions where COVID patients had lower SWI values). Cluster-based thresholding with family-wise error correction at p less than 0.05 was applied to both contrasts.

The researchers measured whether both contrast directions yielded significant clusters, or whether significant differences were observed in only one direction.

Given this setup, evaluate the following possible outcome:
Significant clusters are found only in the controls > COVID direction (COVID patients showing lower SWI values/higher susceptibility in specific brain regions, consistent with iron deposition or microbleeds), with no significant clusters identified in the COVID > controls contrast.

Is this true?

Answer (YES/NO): NO